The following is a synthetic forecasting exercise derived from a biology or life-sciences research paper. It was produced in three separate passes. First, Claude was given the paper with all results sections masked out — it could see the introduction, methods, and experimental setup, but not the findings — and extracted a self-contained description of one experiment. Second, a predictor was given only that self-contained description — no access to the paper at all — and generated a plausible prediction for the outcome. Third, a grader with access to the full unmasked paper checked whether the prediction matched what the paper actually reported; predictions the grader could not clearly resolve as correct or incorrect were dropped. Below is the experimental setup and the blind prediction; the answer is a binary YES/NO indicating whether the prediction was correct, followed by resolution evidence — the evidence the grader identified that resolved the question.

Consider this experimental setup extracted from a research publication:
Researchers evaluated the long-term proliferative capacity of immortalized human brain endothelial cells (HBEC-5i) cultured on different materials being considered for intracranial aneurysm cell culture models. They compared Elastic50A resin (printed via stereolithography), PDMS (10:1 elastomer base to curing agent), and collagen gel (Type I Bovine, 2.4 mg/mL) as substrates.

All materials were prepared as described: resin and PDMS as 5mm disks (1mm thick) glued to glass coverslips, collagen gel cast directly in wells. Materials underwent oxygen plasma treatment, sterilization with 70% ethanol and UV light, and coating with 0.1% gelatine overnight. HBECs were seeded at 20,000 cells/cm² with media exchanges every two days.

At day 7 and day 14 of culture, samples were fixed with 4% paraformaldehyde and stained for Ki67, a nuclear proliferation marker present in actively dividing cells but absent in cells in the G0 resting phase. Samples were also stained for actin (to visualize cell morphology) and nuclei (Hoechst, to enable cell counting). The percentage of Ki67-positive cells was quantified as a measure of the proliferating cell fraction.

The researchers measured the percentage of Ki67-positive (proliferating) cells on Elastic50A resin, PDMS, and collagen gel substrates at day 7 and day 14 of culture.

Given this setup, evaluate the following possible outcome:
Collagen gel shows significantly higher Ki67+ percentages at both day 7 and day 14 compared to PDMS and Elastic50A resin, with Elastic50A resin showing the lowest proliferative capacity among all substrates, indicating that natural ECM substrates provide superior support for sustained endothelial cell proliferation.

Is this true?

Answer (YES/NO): NO